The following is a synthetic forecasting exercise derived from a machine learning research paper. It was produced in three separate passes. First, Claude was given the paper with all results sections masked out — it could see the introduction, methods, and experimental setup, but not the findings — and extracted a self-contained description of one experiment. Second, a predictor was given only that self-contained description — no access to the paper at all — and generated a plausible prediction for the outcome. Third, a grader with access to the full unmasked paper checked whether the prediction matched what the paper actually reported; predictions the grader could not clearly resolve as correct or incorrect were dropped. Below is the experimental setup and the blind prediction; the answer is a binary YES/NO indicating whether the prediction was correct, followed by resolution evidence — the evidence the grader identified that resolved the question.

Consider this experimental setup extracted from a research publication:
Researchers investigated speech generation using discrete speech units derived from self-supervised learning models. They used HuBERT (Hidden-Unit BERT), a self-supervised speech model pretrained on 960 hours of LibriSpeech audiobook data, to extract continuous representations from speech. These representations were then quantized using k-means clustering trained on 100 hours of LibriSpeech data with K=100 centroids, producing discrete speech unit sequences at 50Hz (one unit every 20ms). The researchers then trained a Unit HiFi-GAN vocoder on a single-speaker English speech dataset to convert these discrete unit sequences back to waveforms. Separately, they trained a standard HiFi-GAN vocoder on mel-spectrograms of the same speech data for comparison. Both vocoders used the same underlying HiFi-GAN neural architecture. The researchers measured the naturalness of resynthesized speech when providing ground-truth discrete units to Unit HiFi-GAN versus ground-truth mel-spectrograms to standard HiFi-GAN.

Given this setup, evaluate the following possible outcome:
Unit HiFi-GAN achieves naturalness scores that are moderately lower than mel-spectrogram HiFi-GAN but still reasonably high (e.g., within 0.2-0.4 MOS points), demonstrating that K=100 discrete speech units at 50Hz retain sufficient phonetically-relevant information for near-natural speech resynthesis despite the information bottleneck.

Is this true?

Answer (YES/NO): NO